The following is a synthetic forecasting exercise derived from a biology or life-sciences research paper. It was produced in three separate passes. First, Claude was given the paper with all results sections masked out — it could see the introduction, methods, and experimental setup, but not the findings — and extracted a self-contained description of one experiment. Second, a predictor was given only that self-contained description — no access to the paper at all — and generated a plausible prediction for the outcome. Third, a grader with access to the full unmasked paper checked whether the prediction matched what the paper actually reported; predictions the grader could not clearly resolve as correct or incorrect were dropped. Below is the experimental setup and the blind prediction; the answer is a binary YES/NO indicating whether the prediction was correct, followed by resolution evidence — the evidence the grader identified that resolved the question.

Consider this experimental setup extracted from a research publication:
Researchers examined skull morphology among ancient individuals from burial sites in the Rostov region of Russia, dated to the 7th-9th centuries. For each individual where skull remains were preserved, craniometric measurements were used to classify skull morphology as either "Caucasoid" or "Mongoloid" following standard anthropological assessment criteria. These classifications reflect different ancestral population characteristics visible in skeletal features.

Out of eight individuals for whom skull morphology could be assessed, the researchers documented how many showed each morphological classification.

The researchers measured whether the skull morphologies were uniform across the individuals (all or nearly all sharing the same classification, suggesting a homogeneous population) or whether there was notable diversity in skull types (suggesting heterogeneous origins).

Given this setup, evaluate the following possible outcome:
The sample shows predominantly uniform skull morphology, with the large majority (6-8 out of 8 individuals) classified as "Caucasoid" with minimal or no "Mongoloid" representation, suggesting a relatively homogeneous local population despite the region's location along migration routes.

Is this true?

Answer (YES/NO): NO